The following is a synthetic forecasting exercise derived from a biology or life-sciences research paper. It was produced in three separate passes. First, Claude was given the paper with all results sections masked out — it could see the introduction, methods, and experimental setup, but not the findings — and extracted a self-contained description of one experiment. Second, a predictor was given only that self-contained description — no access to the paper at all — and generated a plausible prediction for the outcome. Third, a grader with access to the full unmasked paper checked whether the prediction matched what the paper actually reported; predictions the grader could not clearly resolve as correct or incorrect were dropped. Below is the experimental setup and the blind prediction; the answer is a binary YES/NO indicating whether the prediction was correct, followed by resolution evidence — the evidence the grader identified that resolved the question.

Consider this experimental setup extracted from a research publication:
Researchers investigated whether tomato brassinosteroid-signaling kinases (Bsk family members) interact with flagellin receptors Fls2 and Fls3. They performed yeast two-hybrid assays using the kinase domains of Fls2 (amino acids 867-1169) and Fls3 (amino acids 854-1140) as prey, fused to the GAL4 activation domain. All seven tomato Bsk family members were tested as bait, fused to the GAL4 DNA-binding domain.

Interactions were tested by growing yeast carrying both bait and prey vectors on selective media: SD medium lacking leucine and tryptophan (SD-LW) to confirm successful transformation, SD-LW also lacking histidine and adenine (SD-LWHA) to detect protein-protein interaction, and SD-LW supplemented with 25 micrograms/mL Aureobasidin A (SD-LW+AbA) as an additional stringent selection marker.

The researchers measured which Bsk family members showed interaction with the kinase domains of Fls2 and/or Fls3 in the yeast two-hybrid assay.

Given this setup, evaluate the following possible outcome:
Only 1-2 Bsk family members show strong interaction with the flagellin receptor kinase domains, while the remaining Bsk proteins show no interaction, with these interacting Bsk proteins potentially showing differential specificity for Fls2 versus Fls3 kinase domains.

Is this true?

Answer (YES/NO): NO